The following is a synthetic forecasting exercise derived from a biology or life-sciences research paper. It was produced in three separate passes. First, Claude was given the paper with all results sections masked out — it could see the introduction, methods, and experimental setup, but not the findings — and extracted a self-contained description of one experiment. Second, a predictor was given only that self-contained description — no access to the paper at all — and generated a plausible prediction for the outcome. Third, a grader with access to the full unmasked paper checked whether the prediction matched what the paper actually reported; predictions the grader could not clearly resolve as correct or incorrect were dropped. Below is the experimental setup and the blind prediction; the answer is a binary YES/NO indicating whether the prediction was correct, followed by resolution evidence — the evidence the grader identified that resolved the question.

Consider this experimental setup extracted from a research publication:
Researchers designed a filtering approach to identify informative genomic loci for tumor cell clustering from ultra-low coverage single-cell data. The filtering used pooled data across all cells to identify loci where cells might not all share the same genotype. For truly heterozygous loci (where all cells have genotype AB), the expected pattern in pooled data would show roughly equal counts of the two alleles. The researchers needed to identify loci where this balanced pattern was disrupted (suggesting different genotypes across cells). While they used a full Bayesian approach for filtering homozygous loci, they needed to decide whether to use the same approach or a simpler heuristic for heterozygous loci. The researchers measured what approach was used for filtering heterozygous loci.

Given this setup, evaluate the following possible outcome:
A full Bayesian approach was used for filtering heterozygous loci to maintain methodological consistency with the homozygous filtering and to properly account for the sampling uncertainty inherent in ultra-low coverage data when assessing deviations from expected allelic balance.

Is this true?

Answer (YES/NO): NO